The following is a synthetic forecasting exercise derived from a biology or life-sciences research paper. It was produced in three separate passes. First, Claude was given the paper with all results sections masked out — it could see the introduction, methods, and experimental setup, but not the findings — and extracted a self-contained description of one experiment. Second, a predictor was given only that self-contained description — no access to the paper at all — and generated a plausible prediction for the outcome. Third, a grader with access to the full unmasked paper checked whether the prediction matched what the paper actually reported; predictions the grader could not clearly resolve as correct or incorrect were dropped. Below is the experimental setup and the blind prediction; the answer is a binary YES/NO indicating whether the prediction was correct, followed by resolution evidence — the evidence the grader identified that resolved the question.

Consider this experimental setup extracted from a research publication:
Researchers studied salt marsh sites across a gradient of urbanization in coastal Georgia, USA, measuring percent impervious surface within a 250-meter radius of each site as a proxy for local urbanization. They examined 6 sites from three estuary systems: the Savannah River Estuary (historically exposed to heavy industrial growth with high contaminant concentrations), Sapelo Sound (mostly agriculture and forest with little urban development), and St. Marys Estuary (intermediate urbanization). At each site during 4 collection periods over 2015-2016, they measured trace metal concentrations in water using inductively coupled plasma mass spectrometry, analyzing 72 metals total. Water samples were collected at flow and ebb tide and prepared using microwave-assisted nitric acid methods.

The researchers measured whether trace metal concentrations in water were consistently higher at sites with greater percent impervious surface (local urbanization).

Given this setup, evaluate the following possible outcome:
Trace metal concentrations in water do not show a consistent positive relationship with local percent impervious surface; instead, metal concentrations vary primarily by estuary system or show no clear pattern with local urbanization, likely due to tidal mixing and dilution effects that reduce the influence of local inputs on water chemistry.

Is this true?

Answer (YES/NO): NO